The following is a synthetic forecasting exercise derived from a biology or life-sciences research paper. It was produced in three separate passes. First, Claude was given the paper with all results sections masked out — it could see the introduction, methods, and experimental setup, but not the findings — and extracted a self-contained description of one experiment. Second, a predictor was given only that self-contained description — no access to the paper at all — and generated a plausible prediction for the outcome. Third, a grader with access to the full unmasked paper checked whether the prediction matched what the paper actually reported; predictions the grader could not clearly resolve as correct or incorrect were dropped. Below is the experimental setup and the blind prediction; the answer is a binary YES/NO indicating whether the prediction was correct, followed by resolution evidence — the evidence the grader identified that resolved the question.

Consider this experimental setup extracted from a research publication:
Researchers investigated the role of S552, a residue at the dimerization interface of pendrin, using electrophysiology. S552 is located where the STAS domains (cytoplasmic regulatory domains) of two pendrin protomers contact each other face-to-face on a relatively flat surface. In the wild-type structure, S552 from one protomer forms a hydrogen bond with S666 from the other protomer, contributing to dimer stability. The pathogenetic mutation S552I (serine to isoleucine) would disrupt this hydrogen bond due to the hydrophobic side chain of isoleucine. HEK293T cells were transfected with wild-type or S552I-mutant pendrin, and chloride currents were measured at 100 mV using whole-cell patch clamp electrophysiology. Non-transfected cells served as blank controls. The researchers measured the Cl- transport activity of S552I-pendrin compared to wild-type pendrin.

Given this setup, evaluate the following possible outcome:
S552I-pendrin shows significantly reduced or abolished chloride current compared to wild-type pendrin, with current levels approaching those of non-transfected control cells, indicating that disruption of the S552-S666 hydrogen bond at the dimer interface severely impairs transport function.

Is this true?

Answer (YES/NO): YES